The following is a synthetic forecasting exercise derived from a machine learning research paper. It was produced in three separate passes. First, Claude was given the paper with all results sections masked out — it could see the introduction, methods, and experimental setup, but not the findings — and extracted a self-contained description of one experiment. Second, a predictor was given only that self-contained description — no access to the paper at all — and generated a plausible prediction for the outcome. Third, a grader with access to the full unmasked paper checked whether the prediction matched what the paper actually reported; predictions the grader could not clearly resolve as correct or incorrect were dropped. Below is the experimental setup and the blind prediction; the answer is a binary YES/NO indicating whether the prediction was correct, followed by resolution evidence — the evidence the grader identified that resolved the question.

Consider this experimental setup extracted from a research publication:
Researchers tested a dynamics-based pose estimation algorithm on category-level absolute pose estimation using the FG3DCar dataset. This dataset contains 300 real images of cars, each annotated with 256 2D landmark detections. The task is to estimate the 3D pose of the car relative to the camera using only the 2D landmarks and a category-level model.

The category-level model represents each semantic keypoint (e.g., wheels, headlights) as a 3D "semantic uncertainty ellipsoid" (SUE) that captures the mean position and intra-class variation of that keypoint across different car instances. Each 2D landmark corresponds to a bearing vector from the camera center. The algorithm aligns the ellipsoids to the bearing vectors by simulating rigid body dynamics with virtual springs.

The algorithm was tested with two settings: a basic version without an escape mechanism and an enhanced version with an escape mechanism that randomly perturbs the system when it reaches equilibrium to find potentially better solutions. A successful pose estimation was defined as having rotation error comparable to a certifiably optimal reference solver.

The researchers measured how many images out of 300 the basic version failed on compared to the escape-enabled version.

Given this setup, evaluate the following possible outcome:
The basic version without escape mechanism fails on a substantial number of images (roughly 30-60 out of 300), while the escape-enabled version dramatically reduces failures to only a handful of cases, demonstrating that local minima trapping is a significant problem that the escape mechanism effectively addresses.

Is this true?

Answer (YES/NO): NO